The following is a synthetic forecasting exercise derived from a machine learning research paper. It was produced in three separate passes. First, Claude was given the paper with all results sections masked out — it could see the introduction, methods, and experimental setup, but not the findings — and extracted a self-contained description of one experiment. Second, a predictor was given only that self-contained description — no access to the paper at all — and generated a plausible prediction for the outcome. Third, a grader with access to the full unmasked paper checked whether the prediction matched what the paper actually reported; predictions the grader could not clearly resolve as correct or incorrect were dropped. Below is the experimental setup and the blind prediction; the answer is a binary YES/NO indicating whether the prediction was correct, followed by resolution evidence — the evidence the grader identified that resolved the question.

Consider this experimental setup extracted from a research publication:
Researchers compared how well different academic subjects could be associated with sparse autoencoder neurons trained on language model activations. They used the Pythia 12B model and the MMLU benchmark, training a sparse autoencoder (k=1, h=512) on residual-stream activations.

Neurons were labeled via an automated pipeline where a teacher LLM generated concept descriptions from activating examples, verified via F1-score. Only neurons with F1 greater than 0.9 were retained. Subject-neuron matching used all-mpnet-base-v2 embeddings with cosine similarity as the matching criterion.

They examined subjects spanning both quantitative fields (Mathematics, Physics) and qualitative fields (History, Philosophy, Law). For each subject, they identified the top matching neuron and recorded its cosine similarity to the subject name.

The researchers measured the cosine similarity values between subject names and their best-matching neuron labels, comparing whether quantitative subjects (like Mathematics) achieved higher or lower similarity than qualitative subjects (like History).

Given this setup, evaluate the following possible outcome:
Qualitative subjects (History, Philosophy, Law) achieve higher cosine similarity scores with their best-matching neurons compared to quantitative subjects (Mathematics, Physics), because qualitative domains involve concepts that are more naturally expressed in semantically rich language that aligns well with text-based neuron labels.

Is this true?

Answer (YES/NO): NO